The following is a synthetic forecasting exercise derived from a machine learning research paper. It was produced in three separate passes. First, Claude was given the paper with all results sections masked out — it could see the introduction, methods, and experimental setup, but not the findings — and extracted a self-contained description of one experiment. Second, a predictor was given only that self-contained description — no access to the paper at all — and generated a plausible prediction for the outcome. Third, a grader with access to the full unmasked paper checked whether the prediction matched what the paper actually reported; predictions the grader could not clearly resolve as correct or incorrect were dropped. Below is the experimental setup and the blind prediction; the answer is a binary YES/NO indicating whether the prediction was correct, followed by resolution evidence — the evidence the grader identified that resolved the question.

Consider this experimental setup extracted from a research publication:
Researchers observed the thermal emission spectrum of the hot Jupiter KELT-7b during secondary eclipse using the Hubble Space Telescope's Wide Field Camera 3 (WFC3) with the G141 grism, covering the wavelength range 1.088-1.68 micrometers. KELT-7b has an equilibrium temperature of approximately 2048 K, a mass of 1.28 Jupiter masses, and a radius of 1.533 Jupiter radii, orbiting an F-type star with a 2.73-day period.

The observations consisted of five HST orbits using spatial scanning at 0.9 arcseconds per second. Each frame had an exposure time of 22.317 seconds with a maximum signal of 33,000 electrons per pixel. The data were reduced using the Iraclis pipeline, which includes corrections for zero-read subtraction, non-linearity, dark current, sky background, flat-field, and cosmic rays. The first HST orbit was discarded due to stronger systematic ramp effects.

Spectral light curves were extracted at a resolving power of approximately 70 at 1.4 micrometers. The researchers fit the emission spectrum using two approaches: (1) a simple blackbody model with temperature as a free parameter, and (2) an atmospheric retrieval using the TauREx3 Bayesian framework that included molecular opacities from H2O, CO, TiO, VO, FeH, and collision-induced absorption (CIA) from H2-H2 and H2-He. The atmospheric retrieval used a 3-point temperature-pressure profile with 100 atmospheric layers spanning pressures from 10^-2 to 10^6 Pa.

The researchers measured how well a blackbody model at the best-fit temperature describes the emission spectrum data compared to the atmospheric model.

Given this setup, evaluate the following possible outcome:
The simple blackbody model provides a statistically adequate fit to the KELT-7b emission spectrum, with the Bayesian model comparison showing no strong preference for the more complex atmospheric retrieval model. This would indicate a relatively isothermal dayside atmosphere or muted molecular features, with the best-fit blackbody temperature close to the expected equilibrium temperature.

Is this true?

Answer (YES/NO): NO